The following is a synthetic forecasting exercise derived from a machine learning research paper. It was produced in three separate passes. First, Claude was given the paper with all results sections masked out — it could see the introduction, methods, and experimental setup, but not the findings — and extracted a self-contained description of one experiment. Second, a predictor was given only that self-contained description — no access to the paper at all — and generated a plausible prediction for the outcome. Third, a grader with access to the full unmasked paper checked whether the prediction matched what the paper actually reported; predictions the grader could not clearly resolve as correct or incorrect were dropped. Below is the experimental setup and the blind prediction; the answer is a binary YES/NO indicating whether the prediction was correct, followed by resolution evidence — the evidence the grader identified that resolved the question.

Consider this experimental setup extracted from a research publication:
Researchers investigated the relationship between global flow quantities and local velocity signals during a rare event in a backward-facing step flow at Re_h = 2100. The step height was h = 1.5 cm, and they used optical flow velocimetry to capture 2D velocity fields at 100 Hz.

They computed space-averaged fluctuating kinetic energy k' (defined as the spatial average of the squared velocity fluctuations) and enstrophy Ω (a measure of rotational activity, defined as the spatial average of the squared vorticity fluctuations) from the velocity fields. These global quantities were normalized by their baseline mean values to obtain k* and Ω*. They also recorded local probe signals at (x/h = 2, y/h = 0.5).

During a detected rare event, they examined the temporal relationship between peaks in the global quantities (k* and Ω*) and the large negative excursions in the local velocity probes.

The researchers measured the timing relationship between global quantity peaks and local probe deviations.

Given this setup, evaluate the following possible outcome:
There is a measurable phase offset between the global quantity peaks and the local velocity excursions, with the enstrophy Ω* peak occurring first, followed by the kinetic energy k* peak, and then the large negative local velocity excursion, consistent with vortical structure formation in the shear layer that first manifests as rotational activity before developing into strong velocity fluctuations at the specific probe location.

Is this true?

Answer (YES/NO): NO